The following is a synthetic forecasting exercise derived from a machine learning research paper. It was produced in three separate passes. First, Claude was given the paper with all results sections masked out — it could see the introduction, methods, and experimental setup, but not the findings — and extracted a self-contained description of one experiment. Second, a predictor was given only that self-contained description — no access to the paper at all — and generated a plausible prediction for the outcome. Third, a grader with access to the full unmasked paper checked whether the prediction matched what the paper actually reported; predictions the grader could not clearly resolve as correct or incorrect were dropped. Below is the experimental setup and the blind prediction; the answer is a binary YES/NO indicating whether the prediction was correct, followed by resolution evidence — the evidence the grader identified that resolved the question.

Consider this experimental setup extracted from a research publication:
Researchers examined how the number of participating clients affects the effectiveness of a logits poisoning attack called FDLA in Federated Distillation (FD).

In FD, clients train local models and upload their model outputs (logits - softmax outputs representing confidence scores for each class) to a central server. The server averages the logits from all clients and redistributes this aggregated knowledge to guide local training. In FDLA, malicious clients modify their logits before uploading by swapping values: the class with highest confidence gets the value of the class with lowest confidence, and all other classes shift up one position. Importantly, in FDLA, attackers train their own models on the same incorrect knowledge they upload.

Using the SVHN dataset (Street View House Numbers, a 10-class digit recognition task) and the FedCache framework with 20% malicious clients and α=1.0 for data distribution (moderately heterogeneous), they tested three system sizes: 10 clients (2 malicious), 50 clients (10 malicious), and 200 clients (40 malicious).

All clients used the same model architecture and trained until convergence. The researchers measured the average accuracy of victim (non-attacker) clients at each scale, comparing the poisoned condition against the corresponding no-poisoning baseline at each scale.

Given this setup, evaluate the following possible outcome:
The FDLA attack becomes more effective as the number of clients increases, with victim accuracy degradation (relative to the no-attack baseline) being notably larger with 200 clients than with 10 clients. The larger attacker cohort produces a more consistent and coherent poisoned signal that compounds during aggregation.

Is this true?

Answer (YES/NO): NO